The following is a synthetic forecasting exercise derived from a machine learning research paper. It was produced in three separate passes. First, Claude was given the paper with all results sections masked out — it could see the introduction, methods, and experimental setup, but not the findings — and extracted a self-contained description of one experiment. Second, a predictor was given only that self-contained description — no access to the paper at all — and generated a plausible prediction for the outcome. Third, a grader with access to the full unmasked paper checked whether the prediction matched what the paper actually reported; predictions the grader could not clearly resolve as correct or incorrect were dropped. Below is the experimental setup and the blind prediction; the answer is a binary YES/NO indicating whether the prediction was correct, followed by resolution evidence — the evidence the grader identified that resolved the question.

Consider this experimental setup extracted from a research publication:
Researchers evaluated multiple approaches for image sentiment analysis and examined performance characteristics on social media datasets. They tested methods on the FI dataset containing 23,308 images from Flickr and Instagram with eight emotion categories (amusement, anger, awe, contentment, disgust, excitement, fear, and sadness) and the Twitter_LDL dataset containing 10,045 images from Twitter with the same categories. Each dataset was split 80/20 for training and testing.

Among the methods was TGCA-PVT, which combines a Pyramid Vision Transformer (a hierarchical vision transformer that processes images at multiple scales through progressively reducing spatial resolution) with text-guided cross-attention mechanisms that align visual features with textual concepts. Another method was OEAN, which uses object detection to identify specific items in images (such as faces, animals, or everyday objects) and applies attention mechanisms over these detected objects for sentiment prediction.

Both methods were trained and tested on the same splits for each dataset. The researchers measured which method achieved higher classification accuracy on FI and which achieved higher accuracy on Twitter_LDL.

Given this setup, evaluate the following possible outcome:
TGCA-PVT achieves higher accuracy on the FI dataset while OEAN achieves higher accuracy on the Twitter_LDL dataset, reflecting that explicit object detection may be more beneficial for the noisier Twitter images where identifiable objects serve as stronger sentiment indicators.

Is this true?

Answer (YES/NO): NO